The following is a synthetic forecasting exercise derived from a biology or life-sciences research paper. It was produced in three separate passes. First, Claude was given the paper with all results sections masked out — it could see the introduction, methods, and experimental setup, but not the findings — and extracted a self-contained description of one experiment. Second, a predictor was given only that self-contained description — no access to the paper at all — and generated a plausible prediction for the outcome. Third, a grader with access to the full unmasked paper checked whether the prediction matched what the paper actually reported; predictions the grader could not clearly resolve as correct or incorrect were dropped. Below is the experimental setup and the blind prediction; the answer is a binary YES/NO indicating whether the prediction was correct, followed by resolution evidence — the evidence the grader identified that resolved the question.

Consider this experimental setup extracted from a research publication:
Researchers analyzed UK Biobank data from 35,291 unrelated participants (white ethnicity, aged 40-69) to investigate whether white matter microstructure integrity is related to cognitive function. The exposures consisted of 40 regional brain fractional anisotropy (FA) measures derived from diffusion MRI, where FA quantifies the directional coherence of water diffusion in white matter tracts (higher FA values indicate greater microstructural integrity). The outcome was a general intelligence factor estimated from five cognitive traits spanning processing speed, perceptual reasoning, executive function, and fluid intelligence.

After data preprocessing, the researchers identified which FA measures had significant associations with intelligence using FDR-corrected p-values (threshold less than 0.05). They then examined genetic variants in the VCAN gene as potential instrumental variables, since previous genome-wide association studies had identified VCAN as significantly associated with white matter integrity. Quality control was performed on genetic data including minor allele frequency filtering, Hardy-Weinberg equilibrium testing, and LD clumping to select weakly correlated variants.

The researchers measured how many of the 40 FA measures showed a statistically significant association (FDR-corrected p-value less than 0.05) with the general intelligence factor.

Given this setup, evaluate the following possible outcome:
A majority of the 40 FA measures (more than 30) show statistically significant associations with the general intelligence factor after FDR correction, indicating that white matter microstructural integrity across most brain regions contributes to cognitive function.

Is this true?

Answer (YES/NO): YES